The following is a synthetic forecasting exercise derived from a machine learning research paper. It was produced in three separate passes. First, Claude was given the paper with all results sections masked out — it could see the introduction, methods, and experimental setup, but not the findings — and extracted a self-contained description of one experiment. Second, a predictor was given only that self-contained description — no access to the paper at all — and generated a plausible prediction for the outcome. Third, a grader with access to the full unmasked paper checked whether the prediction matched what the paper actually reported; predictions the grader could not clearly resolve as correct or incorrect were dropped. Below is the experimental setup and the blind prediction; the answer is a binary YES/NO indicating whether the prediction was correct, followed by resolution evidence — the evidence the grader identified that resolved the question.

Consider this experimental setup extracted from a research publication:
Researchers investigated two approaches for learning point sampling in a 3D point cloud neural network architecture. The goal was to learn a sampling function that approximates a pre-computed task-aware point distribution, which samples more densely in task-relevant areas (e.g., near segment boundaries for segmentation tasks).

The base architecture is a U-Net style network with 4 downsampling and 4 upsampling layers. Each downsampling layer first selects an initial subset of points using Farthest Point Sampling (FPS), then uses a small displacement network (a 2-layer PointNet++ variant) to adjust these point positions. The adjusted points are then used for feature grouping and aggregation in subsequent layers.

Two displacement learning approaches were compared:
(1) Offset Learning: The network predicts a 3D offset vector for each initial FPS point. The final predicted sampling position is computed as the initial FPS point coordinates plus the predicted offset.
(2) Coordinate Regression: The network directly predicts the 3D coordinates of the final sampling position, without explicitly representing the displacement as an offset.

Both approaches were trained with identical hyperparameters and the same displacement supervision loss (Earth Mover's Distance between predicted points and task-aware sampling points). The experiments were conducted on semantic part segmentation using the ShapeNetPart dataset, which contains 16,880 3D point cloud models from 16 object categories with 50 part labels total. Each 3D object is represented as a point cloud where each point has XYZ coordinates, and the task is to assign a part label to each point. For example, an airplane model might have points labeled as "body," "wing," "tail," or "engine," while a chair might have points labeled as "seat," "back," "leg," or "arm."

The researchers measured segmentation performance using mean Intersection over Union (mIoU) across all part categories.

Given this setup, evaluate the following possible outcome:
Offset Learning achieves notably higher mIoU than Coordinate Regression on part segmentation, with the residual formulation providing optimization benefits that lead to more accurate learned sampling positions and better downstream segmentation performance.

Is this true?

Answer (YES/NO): YES